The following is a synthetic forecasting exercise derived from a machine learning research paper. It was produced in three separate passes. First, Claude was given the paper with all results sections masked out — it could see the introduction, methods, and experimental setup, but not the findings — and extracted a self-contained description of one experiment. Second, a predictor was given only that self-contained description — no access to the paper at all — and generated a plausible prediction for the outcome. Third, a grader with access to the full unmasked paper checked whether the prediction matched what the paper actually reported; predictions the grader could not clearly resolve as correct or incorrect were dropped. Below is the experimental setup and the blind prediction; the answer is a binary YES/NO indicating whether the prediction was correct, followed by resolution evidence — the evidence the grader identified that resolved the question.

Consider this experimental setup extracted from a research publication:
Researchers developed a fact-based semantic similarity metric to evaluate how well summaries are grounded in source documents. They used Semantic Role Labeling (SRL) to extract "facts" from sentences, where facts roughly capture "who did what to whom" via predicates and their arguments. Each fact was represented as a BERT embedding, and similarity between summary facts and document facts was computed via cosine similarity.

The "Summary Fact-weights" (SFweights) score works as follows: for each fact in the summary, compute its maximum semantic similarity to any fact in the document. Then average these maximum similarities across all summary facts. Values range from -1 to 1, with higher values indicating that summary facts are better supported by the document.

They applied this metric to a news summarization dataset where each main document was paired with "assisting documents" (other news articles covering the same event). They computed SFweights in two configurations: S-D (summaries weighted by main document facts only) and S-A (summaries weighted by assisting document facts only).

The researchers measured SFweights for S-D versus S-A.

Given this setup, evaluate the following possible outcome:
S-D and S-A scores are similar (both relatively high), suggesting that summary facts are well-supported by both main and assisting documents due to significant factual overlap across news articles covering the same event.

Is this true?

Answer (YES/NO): NO